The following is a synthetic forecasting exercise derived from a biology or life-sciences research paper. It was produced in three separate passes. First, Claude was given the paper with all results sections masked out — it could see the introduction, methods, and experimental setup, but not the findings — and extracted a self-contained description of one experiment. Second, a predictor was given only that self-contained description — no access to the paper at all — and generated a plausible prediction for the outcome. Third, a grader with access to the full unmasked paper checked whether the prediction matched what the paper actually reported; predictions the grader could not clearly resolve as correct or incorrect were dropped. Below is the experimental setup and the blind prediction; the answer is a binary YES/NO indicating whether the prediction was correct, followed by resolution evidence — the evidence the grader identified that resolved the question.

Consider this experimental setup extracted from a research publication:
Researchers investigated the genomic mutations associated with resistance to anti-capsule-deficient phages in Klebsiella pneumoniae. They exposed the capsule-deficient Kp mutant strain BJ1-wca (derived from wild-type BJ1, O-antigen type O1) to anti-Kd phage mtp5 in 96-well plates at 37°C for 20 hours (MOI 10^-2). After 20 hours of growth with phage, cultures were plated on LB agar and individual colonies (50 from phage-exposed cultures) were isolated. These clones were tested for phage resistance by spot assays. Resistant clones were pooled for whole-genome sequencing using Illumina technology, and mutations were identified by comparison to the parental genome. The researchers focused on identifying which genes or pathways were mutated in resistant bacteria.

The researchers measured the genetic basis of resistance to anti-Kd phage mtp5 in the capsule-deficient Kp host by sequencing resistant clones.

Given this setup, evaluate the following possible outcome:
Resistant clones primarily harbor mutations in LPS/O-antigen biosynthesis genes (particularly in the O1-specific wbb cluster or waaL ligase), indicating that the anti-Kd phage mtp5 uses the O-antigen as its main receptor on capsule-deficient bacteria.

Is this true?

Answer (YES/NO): NO